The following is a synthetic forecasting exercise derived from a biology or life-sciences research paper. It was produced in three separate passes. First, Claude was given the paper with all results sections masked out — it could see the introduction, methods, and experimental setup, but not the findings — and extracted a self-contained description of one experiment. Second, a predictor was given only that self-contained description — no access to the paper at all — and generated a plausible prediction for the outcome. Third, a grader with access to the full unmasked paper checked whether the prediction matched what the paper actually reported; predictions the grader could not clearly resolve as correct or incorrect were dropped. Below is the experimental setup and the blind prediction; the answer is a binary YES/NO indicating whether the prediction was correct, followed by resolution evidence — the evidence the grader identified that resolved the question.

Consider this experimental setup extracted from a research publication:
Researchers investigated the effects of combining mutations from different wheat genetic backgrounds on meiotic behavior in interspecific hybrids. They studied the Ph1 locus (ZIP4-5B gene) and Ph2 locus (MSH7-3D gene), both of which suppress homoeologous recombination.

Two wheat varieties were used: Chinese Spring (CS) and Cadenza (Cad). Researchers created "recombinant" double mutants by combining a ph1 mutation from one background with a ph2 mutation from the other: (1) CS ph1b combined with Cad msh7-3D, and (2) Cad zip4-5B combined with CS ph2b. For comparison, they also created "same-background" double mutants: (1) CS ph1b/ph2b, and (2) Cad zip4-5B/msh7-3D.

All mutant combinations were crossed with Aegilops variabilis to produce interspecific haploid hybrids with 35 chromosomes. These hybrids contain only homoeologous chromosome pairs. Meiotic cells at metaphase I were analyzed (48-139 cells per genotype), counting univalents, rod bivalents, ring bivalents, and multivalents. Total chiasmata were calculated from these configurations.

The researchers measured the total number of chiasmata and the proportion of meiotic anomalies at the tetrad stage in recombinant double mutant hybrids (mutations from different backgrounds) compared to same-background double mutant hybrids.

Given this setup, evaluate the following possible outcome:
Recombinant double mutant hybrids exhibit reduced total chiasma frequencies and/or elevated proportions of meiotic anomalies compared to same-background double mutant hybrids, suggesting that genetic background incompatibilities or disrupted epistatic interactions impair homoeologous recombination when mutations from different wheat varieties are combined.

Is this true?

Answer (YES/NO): YES